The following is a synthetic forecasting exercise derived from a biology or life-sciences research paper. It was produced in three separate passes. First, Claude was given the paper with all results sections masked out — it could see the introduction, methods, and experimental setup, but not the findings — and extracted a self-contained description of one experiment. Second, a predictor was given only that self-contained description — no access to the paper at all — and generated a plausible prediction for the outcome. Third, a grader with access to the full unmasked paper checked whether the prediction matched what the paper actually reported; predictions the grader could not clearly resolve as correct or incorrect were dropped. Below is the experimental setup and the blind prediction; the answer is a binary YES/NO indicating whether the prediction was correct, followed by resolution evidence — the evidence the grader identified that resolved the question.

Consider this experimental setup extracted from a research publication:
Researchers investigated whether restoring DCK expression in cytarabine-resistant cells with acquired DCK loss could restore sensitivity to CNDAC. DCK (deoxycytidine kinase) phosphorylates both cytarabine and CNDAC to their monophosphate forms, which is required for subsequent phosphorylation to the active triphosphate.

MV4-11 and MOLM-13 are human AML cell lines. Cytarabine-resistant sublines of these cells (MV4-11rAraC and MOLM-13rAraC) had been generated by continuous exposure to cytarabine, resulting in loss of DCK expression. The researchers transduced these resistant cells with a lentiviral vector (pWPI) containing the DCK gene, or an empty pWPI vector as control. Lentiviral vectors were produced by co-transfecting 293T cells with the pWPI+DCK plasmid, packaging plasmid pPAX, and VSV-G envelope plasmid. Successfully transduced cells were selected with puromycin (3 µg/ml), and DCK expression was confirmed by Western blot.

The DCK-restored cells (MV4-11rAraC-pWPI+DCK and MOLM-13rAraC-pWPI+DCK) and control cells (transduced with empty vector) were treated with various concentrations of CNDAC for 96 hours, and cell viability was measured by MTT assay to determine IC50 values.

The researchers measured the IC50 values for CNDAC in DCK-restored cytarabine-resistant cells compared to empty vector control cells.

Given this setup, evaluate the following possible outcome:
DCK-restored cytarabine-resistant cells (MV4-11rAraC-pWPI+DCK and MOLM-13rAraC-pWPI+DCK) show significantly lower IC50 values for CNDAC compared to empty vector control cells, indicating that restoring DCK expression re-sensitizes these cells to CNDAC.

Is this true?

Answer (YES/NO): YES